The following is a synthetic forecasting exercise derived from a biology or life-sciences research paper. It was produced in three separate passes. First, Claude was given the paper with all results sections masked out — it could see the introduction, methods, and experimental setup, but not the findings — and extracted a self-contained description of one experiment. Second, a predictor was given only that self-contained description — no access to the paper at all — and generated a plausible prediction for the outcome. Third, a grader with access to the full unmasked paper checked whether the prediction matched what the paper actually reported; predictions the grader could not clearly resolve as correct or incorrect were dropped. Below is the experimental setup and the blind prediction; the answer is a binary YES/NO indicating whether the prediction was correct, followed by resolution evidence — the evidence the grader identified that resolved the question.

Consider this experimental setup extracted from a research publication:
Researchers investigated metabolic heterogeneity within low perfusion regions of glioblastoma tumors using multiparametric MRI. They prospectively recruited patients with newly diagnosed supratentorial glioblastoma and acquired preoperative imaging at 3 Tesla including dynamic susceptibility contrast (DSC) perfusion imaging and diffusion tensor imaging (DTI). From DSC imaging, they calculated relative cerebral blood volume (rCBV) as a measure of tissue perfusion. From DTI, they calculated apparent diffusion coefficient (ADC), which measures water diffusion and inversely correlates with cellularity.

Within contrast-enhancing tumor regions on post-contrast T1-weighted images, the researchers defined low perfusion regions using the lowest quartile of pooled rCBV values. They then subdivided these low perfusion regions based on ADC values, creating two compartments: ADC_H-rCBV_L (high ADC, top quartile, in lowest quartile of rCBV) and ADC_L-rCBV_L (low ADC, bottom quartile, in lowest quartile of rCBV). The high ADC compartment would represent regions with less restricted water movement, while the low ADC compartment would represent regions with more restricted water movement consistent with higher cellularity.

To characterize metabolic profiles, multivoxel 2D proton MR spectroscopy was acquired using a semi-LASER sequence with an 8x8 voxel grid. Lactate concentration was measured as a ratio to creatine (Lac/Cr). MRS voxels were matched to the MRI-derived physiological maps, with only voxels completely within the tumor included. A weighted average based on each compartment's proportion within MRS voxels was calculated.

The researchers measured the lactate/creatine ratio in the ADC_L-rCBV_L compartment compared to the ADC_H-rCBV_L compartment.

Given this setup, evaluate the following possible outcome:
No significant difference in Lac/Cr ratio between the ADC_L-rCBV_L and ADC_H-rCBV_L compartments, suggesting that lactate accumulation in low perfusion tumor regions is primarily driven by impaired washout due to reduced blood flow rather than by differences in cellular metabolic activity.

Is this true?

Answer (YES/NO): YES